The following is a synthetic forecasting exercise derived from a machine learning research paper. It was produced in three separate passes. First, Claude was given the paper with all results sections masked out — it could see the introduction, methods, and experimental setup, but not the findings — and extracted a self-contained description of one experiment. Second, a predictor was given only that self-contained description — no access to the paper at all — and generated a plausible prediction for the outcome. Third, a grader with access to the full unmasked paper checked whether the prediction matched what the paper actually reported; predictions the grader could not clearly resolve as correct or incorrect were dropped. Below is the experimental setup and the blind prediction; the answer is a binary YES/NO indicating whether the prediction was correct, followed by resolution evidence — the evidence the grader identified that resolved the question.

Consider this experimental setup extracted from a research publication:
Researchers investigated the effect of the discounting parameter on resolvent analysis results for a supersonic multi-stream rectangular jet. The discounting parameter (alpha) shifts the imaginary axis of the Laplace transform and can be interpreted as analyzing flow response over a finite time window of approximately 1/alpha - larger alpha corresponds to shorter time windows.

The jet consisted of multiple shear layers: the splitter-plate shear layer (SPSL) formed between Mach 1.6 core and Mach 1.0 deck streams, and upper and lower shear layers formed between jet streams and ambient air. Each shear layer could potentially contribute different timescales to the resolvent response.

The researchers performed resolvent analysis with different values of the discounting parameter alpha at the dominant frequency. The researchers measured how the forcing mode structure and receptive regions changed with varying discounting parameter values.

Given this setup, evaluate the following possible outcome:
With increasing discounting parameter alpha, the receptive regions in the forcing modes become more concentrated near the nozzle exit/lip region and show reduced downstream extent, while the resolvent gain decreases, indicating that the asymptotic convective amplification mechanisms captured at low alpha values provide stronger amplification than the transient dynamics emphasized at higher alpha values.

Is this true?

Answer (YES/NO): NO